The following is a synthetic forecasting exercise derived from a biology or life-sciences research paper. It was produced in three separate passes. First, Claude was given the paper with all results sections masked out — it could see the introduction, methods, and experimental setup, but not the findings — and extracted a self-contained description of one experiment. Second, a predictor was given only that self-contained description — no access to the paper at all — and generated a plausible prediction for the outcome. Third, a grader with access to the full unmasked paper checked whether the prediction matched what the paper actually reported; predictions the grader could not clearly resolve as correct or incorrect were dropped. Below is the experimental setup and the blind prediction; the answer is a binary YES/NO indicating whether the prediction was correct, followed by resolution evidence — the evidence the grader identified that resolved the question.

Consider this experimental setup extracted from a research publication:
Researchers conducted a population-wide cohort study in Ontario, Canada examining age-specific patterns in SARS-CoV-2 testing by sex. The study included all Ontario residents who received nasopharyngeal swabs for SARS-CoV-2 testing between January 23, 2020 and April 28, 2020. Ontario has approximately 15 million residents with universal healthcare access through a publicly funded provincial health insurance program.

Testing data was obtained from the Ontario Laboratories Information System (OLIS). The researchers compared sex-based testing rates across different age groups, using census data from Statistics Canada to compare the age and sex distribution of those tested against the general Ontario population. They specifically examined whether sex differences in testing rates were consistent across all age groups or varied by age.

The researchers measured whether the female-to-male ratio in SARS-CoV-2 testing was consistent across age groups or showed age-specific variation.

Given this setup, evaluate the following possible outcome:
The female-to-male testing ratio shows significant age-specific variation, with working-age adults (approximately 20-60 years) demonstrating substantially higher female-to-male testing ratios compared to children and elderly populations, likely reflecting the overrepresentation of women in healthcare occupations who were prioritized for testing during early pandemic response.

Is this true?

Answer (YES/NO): NO